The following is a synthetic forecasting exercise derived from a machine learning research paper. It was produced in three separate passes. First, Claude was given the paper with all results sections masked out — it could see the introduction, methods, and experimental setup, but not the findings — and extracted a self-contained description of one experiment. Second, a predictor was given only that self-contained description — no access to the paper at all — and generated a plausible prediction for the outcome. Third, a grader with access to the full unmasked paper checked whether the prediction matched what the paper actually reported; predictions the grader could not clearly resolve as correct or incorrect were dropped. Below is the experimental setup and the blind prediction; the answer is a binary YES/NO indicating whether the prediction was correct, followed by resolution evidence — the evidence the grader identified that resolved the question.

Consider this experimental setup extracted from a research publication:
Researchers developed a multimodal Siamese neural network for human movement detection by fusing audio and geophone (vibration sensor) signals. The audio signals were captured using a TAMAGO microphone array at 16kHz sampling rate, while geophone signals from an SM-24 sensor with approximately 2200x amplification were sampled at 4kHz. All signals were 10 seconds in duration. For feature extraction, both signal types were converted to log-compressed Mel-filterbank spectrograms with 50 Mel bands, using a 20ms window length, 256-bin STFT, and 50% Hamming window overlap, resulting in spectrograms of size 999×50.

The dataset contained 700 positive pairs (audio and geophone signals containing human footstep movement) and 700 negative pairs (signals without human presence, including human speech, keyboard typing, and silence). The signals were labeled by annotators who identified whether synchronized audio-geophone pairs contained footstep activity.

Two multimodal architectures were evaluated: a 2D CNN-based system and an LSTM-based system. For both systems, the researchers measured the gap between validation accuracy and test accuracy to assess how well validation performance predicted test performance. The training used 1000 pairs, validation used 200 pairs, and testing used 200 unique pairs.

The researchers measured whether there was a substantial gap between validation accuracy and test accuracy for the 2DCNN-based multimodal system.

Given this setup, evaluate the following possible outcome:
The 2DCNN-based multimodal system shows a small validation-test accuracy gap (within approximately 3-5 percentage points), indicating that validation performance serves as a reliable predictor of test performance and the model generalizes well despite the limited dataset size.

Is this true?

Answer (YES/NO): YES